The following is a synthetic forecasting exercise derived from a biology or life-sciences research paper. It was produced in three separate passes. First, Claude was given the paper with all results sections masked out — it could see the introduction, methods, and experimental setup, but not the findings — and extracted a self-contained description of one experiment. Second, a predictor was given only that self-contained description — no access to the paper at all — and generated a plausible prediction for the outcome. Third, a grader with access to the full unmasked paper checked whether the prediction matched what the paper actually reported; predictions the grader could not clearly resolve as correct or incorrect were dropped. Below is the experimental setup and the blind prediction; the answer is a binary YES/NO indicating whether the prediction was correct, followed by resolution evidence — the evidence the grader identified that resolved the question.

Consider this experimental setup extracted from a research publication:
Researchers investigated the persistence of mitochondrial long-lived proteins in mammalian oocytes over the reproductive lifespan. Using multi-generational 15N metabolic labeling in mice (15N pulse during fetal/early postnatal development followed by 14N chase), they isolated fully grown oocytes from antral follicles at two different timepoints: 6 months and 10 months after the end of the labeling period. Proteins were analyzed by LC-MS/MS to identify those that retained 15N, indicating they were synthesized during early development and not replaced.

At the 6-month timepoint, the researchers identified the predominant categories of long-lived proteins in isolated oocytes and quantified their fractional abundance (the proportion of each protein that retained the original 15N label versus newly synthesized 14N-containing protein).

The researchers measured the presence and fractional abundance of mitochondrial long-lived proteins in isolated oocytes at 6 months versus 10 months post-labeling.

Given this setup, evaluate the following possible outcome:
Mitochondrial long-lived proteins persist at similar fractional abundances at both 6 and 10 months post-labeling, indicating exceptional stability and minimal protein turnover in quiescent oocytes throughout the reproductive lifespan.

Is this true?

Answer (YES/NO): NO